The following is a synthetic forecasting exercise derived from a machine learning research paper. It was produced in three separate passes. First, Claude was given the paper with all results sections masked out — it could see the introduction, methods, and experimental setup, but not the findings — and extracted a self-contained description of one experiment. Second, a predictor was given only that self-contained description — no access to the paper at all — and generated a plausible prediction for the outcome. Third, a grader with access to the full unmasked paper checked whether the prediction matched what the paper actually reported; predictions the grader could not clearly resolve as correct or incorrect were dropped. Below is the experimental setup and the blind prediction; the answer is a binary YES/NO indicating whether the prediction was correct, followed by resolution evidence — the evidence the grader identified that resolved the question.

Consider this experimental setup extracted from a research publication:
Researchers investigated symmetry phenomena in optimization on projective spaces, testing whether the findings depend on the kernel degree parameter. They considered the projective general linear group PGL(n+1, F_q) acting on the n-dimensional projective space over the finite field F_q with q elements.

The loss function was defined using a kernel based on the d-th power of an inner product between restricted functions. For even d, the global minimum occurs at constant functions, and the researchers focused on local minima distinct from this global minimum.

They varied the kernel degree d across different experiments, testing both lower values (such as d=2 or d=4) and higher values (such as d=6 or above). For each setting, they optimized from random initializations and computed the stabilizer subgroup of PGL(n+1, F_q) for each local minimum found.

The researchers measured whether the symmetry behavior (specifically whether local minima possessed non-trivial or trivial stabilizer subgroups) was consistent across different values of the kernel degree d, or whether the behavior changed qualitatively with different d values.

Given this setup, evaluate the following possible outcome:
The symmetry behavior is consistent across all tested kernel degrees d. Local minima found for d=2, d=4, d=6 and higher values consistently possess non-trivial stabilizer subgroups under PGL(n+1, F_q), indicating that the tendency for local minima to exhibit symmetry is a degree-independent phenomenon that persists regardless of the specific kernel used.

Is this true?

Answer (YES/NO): YES